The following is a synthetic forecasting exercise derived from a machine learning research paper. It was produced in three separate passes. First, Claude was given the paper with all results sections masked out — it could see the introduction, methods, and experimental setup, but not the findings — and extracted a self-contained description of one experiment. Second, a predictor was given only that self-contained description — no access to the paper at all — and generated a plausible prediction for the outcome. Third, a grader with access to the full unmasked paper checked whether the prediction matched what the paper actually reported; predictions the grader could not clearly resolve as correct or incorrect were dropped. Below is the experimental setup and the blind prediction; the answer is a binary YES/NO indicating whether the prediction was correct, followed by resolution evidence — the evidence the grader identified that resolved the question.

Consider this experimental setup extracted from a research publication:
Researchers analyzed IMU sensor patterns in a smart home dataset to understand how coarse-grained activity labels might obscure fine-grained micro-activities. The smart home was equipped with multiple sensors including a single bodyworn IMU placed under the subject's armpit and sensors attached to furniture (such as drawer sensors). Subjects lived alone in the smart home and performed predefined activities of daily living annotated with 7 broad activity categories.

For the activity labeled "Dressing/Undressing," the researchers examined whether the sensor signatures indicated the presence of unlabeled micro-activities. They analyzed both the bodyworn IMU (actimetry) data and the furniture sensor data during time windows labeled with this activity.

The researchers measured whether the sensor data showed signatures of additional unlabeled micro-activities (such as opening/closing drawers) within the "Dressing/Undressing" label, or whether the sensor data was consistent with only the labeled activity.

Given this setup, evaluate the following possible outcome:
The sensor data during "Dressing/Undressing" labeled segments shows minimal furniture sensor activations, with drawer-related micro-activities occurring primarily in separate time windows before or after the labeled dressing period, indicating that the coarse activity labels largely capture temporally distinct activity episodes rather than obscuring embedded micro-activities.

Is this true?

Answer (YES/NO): NO